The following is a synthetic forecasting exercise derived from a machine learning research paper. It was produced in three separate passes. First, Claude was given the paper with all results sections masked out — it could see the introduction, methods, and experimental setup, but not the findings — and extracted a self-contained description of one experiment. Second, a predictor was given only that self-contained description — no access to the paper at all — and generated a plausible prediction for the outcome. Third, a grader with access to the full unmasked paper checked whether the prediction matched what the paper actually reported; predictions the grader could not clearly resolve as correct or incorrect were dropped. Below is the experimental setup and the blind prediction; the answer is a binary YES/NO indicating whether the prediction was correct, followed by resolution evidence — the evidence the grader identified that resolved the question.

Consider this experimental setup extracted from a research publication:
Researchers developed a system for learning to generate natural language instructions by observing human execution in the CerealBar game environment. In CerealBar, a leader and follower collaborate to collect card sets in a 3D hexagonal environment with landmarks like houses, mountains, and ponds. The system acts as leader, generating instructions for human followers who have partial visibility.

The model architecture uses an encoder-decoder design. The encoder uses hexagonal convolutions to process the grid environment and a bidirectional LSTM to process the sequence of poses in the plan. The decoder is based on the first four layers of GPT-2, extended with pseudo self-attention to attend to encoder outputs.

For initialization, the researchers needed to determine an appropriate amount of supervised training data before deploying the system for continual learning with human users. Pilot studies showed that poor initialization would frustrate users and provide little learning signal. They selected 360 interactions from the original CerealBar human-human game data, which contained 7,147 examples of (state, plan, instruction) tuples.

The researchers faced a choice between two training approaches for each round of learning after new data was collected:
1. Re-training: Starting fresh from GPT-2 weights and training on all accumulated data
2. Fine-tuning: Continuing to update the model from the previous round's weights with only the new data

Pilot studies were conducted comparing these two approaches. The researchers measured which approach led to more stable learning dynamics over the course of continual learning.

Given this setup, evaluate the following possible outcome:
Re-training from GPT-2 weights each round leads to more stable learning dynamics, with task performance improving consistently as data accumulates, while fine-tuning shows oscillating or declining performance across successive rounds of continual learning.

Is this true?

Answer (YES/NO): NO